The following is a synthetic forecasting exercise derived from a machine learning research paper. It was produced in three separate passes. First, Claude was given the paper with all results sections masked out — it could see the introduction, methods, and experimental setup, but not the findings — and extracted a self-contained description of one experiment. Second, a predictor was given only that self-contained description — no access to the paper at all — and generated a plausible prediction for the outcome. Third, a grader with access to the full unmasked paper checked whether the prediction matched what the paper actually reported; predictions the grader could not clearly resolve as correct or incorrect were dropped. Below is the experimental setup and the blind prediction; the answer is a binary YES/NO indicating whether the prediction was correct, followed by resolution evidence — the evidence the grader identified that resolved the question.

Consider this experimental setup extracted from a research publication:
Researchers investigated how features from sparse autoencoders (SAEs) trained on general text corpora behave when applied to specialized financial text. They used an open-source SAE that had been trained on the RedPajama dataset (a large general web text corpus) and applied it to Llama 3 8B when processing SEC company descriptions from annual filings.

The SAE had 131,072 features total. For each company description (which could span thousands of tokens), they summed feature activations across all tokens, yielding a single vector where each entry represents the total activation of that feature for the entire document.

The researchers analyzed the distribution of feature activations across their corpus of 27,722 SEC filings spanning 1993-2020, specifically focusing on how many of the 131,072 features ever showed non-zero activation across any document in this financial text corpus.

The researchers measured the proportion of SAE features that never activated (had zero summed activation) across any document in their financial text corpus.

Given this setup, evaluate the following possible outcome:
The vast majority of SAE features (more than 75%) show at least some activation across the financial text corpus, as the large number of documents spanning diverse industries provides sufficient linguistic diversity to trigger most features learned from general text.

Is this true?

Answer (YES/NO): NO